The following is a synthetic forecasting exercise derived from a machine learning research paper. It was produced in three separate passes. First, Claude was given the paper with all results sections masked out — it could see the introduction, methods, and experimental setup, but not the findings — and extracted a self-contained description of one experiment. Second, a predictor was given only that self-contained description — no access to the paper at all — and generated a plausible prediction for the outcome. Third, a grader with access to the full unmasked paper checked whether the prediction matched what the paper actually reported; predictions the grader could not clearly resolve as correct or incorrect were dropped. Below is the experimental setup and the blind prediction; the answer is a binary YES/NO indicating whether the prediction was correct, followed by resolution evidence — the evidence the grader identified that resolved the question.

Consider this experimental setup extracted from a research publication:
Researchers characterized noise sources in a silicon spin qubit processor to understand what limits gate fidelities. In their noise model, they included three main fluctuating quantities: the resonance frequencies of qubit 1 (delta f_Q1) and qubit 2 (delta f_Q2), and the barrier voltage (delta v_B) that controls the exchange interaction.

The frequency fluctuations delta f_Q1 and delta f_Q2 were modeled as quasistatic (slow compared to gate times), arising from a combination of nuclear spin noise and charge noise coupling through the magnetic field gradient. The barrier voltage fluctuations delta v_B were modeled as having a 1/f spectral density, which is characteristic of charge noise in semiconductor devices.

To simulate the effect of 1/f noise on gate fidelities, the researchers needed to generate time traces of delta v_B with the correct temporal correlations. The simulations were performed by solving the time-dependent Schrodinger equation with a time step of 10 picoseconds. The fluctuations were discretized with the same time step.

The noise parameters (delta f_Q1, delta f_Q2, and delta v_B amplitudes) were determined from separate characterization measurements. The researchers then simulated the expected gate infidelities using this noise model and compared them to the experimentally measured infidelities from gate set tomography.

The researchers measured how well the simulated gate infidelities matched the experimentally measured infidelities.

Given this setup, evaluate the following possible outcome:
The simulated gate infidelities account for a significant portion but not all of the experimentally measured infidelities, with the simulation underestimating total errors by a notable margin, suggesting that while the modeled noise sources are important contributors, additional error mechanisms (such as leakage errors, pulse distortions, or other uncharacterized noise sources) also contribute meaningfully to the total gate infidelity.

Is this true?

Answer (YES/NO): YES